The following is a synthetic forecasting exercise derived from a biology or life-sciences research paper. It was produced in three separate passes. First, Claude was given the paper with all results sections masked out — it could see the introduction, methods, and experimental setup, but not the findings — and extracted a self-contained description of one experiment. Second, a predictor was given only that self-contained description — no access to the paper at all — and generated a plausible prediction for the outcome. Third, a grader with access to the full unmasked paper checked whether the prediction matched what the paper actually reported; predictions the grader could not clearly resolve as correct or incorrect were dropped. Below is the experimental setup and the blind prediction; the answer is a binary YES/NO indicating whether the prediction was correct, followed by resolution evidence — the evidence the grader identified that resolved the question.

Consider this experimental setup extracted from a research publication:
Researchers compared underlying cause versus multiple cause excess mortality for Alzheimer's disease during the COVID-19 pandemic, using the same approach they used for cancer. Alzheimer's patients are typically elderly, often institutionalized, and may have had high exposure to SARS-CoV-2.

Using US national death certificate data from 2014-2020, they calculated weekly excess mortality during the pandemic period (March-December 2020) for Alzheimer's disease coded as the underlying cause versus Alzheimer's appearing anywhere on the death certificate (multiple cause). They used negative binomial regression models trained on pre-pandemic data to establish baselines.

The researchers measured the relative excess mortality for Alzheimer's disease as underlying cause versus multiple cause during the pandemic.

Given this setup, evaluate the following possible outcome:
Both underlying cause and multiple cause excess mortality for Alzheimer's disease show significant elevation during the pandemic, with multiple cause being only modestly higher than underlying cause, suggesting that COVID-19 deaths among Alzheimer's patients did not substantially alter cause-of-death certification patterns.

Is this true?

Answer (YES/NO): NO